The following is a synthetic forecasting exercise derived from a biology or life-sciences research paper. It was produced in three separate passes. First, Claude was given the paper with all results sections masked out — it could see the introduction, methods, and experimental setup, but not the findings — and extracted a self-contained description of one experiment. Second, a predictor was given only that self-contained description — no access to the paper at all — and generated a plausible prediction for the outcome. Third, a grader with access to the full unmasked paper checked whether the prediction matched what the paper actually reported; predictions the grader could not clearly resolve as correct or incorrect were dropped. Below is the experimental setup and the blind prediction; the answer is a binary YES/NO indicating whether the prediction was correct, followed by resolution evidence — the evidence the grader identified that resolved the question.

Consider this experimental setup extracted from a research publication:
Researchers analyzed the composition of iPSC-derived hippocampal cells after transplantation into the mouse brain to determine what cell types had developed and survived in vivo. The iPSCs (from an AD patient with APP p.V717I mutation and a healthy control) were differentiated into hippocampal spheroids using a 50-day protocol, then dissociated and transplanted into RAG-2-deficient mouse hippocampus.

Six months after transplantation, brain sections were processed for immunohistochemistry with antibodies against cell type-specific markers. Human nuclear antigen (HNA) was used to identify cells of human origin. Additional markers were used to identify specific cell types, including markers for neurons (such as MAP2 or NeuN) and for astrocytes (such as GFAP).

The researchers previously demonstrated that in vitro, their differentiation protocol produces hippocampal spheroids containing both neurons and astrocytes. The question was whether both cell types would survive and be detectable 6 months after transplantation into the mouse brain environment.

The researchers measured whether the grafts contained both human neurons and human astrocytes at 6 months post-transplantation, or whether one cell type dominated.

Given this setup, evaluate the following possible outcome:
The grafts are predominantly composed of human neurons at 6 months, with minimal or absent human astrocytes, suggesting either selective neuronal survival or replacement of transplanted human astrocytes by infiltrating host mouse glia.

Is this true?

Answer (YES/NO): NO